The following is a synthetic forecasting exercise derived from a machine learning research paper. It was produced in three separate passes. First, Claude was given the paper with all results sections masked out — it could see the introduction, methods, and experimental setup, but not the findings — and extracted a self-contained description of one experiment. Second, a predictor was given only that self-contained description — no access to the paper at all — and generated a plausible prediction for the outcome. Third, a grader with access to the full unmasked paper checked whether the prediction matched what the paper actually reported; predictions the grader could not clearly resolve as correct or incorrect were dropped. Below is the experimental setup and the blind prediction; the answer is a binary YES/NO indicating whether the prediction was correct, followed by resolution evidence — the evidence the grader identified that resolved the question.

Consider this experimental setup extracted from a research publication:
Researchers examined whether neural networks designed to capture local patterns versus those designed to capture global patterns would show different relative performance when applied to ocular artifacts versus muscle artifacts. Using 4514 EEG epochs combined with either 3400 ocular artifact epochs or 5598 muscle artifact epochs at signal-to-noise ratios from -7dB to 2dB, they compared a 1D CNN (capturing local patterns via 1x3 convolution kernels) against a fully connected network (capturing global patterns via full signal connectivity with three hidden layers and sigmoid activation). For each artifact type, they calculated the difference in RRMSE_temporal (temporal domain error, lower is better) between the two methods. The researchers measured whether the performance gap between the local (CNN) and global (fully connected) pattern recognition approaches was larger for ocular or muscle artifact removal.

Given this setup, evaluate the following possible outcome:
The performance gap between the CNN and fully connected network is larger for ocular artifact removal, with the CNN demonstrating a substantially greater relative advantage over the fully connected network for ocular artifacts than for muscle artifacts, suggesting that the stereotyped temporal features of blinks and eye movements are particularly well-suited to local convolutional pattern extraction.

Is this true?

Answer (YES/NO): NO